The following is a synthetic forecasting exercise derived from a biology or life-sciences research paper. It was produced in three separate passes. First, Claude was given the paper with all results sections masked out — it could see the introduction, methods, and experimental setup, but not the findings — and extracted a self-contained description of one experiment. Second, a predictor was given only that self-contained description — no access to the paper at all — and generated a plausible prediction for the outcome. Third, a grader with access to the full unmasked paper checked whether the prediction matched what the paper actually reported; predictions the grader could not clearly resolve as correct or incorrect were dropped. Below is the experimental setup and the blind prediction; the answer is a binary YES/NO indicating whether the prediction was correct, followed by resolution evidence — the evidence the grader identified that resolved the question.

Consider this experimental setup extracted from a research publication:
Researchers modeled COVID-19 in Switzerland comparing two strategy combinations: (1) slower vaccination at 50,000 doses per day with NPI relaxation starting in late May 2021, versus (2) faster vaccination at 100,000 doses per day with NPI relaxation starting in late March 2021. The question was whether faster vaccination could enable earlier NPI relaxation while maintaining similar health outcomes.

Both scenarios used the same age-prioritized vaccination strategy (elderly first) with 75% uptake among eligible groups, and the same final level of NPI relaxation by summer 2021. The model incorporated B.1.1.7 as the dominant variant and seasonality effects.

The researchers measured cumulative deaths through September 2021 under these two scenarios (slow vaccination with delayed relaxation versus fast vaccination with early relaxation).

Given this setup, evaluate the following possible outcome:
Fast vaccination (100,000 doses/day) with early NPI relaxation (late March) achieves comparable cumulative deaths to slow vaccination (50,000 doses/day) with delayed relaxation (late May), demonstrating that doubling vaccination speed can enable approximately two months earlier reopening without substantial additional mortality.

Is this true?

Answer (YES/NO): YES